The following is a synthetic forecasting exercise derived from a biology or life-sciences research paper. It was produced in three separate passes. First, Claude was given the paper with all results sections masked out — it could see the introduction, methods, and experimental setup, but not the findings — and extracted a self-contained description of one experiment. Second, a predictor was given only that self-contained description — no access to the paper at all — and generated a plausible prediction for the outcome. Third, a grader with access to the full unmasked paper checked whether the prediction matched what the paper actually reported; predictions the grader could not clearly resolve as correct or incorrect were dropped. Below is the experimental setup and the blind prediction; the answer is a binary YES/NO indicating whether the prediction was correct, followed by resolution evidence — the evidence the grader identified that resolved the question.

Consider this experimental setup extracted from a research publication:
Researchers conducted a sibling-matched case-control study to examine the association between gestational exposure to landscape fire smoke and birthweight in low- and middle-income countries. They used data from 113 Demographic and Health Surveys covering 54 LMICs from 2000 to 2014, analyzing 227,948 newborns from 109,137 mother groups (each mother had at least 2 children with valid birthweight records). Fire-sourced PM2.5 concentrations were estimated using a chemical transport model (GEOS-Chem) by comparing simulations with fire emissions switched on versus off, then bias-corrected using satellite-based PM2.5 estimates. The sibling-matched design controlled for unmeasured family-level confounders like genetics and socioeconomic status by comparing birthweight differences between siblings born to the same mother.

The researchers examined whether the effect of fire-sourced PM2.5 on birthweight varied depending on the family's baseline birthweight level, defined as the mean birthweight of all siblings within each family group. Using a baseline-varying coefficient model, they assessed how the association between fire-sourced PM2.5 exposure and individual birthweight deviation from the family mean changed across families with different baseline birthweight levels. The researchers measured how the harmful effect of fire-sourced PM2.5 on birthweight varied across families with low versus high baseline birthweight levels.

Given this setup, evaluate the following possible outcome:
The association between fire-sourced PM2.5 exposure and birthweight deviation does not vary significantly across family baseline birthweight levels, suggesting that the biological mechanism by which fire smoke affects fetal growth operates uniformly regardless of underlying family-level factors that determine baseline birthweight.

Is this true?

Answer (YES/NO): NO